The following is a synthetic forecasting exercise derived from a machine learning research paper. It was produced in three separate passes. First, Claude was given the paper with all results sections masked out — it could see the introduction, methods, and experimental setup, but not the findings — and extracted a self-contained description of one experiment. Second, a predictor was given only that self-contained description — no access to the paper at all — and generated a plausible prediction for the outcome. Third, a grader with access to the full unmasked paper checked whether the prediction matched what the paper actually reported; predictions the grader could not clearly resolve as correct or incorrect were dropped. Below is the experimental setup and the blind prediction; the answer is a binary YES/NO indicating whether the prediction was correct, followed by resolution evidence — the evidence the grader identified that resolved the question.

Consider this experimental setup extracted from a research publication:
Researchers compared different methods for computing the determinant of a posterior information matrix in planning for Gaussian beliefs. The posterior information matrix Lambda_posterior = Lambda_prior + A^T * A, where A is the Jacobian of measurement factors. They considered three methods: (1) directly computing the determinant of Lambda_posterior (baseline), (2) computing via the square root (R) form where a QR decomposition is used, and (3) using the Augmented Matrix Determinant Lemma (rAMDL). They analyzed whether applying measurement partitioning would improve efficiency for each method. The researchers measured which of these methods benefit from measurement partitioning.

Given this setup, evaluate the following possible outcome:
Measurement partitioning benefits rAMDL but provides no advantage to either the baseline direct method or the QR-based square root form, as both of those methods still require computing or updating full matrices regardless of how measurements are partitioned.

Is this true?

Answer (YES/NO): YES